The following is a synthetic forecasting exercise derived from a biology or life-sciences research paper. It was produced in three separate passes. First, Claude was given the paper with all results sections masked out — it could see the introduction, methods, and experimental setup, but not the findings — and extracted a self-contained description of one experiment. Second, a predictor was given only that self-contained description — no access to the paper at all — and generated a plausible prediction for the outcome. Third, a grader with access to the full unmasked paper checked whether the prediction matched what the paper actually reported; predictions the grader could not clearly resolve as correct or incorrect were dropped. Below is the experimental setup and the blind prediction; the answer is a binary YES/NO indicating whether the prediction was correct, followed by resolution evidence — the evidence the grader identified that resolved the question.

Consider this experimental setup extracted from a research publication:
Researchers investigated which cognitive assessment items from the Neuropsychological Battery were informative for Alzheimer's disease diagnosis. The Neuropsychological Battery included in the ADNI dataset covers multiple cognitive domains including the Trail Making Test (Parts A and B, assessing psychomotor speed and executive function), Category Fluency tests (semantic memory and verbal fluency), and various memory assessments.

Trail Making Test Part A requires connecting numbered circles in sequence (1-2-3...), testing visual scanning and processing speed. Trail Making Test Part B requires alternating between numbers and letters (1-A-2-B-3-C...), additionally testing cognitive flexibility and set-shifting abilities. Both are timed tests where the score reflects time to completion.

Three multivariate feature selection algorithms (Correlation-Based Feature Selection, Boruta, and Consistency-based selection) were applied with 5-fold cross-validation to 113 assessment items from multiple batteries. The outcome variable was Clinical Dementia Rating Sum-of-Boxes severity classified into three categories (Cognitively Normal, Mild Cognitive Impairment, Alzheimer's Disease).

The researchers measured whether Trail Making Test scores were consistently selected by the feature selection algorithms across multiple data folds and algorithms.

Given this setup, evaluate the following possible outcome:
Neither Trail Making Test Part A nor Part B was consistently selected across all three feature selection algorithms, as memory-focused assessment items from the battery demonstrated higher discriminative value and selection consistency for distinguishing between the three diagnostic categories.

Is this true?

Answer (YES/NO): NO